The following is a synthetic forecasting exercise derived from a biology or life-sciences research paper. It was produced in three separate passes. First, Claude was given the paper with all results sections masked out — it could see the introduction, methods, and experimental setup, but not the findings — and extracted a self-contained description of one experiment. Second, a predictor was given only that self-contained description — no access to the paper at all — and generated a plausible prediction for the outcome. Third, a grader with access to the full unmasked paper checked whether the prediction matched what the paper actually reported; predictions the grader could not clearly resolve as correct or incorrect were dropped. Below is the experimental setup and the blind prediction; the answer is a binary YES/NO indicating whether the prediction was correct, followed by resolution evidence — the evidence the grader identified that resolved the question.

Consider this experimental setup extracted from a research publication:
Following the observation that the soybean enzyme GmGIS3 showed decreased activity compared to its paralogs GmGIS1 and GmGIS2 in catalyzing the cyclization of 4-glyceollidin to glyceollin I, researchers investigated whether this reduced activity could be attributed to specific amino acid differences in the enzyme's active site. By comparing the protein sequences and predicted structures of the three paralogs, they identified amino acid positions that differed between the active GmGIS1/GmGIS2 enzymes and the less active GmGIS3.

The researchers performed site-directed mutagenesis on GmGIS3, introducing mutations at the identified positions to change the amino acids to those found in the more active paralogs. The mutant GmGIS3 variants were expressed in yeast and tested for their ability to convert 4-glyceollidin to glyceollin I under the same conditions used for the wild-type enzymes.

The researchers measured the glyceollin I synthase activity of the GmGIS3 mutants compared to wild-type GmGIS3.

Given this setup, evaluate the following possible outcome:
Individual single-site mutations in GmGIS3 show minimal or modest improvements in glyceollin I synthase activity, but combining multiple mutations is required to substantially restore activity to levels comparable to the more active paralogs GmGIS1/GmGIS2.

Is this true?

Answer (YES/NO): NO